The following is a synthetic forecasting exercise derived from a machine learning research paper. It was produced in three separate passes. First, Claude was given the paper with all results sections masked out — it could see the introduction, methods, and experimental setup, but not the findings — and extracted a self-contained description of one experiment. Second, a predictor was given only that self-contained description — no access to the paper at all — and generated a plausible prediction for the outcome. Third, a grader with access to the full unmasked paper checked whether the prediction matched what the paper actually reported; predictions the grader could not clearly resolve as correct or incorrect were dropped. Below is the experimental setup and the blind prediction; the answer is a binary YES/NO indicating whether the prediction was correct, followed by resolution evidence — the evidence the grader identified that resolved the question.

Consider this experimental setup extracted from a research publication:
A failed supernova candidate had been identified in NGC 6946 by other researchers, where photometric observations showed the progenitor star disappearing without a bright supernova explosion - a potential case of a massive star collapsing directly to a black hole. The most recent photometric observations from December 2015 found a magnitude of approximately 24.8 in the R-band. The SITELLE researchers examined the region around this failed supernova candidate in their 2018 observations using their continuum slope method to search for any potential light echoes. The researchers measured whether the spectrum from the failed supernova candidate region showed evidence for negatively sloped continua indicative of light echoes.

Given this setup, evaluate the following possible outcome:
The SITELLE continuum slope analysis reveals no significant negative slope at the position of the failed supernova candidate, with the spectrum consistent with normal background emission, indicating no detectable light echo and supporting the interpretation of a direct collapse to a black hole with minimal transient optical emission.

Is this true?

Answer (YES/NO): YES